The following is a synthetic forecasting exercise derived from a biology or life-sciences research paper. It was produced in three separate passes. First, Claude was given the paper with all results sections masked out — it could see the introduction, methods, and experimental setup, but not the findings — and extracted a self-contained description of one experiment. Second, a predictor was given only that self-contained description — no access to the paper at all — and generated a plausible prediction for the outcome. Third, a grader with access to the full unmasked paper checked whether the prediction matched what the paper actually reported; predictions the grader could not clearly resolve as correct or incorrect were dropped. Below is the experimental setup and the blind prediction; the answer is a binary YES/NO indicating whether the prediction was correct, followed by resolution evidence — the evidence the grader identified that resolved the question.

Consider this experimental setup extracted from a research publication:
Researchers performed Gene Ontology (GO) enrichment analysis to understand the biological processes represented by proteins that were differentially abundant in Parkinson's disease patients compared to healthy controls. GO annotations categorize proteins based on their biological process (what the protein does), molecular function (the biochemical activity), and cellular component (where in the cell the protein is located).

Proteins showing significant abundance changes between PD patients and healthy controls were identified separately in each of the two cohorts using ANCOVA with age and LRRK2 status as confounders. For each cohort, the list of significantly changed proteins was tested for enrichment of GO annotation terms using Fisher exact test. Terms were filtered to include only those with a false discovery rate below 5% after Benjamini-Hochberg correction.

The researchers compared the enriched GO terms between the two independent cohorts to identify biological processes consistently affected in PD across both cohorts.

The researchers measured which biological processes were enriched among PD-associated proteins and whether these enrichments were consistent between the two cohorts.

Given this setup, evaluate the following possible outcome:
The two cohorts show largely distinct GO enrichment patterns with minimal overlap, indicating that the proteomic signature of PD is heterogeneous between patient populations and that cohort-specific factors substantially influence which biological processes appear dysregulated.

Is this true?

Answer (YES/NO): NO